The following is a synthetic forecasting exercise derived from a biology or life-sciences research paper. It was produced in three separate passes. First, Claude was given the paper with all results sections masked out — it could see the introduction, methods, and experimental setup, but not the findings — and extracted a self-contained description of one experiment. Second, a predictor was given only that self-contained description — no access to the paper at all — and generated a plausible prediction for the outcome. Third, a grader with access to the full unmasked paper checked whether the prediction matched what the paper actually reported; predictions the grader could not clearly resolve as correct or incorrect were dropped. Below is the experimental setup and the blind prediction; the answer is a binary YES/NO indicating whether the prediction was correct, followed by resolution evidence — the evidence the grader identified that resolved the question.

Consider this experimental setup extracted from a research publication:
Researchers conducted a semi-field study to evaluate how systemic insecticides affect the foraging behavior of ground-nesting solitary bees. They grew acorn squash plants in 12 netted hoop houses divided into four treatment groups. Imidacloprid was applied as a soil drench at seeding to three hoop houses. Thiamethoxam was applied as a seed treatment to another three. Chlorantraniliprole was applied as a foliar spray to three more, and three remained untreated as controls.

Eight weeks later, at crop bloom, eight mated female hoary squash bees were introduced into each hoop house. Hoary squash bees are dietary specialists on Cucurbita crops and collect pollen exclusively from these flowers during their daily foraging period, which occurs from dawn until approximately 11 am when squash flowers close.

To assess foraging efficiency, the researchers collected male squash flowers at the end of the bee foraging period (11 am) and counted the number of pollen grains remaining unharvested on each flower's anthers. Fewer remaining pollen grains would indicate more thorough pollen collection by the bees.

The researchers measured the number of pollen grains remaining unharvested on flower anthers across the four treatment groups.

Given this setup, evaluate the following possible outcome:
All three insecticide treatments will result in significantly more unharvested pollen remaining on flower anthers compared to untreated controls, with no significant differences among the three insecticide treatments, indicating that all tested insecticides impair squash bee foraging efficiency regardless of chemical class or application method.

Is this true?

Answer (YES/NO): NO